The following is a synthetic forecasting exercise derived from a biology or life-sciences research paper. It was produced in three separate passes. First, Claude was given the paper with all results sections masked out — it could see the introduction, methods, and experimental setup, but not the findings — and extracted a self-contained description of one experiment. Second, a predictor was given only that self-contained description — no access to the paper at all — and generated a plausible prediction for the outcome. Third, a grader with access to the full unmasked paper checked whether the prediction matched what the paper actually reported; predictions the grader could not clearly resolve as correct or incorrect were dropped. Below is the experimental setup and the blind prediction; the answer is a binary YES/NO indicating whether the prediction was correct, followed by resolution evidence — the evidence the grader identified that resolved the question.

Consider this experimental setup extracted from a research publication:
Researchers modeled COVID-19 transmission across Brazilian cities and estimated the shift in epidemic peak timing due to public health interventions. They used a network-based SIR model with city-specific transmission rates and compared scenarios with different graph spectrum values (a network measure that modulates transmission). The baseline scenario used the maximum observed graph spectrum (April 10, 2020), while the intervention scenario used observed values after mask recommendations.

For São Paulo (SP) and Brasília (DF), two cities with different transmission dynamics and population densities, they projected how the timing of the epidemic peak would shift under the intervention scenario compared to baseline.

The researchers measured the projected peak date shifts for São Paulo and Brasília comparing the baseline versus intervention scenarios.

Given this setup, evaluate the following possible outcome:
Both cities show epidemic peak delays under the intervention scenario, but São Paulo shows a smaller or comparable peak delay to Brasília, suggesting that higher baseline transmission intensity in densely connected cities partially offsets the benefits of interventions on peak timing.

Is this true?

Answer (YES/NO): YES